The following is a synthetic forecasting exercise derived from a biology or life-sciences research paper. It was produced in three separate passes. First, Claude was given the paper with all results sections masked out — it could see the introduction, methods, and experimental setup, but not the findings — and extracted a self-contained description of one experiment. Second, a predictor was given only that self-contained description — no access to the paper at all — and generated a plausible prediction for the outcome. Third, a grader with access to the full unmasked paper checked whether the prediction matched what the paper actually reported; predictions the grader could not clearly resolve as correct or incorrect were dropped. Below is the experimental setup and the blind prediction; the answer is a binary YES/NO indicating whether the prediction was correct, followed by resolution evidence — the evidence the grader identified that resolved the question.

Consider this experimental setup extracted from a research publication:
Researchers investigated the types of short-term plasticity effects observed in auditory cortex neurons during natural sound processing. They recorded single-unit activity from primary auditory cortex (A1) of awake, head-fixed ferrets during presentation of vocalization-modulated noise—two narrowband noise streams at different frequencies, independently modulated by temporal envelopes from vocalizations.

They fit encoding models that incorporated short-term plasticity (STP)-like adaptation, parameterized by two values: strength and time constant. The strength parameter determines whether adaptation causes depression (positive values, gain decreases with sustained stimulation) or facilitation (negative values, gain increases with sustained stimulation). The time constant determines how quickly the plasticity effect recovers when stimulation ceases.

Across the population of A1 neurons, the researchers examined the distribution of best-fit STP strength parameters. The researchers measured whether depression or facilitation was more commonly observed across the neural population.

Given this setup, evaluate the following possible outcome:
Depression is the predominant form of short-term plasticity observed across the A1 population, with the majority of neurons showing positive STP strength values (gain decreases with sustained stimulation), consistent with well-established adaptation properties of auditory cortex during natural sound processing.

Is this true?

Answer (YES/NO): YES